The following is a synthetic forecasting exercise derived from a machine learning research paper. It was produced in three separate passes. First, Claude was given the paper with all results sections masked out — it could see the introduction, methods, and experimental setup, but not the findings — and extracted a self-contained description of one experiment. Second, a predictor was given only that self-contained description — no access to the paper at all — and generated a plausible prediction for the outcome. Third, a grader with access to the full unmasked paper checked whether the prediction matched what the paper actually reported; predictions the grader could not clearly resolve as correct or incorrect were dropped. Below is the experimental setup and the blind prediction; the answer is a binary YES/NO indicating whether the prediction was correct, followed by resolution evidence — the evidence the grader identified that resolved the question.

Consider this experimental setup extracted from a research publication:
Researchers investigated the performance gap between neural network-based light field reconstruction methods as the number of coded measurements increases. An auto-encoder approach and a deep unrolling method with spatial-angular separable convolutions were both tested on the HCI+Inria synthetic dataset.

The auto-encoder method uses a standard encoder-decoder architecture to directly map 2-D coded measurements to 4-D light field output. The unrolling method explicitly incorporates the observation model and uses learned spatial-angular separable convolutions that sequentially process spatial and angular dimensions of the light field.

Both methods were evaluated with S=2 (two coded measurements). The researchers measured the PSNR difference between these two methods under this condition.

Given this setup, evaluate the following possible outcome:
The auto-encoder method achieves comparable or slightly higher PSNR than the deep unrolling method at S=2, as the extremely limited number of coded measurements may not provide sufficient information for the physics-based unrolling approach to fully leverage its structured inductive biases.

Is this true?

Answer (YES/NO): NO